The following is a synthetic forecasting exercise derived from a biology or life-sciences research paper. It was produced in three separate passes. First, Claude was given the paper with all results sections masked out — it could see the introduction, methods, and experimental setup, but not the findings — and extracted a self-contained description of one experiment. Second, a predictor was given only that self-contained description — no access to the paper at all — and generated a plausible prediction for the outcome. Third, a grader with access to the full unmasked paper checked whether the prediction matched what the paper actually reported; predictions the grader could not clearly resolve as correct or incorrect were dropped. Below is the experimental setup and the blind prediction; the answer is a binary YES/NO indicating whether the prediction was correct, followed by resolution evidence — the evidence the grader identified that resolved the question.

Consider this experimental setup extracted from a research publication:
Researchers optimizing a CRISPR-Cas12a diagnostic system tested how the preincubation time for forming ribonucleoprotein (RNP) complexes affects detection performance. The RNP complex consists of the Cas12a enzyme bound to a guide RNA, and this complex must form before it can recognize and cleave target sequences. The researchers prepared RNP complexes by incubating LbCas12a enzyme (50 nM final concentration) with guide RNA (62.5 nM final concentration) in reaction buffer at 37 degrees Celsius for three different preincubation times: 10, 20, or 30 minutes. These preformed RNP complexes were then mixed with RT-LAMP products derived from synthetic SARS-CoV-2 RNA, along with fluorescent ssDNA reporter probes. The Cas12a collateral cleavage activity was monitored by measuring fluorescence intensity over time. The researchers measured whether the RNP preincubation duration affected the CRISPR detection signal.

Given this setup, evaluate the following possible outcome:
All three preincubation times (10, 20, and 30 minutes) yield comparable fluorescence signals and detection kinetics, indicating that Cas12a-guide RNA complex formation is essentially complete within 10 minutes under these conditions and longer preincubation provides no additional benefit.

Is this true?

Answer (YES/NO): YES